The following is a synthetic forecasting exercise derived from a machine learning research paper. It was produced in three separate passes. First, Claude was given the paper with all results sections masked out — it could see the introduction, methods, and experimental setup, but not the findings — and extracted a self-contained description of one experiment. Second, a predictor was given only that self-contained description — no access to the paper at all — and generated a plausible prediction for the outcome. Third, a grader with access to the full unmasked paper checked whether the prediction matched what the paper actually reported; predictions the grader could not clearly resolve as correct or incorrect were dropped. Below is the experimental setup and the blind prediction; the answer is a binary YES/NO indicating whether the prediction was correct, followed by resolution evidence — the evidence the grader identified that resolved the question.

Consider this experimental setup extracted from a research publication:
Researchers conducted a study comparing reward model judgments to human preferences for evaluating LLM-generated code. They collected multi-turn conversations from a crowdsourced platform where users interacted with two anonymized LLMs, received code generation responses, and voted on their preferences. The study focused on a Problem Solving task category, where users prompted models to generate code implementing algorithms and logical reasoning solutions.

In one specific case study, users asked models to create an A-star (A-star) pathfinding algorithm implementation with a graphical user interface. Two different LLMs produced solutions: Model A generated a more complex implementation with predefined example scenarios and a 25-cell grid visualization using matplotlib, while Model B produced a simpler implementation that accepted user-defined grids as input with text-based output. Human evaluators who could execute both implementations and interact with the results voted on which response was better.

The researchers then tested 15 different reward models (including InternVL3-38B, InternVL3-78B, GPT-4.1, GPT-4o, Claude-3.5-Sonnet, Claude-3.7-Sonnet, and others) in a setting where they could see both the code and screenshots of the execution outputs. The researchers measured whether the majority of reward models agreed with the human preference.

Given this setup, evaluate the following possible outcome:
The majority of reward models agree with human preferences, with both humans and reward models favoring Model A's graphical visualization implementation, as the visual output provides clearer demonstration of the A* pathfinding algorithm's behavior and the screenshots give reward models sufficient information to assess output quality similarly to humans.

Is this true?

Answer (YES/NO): NO